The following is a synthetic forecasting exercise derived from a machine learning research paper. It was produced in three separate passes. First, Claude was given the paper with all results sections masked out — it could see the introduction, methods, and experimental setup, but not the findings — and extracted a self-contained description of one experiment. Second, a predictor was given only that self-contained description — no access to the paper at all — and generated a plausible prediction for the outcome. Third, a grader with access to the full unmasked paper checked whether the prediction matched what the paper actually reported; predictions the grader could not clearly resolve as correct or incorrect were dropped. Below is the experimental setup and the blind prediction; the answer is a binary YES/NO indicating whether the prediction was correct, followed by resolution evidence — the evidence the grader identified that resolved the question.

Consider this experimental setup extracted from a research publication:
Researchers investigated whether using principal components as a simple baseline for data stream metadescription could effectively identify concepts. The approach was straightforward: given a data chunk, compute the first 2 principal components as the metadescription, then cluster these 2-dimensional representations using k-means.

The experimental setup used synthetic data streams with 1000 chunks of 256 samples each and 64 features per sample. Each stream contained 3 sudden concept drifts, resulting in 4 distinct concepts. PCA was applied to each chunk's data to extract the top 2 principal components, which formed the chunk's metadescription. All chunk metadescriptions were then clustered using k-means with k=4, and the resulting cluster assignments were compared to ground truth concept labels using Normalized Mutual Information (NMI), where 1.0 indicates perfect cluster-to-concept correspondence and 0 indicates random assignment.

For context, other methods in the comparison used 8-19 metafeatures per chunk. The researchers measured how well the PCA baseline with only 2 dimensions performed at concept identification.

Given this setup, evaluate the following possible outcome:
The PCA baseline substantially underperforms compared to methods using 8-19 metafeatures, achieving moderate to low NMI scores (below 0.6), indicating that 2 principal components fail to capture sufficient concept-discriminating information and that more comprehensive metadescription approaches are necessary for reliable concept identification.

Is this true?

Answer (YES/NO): NO